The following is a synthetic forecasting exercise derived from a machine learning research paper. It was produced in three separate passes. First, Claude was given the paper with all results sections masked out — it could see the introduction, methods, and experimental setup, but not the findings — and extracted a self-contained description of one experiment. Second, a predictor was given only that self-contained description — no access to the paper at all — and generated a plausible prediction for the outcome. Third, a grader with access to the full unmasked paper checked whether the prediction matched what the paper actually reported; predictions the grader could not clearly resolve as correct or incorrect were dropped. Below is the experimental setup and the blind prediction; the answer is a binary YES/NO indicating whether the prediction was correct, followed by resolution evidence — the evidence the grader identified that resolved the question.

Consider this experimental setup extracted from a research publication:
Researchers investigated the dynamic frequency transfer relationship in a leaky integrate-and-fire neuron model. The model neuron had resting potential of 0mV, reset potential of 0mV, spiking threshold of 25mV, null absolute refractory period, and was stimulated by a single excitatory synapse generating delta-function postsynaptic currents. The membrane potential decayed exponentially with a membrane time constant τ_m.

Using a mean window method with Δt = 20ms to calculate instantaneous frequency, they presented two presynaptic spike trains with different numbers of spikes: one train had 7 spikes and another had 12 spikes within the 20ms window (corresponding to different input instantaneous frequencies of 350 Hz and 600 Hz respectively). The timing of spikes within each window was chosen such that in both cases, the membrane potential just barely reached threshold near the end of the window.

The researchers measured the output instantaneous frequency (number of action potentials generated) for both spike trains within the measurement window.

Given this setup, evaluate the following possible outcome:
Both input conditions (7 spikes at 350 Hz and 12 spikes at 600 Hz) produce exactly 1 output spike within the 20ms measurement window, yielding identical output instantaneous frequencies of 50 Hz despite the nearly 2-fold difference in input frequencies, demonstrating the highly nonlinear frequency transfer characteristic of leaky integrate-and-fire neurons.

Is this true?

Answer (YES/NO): YES